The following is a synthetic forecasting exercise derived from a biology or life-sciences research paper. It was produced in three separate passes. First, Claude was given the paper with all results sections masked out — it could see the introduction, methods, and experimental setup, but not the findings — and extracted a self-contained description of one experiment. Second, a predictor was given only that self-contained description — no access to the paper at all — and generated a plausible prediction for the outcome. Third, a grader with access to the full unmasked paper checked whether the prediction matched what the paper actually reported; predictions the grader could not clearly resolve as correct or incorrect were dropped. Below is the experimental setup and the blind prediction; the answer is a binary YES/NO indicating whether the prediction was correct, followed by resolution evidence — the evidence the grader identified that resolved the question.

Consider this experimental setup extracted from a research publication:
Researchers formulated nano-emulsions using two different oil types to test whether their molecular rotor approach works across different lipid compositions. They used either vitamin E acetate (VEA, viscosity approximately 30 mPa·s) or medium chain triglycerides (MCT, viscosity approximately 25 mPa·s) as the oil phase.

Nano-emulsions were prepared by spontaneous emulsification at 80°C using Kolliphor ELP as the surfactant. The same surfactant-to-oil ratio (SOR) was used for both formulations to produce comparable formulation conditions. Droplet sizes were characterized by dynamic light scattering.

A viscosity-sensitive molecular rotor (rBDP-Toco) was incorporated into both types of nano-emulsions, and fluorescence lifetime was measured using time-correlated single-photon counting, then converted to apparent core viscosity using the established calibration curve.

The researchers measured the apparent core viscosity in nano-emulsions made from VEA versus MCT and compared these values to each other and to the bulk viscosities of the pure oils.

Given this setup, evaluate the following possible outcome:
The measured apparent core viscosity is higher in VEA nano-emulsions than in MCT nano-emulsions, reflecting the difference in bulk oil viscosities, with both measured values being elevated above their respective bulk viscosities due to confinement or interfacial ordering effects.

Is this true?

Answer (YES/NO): NO